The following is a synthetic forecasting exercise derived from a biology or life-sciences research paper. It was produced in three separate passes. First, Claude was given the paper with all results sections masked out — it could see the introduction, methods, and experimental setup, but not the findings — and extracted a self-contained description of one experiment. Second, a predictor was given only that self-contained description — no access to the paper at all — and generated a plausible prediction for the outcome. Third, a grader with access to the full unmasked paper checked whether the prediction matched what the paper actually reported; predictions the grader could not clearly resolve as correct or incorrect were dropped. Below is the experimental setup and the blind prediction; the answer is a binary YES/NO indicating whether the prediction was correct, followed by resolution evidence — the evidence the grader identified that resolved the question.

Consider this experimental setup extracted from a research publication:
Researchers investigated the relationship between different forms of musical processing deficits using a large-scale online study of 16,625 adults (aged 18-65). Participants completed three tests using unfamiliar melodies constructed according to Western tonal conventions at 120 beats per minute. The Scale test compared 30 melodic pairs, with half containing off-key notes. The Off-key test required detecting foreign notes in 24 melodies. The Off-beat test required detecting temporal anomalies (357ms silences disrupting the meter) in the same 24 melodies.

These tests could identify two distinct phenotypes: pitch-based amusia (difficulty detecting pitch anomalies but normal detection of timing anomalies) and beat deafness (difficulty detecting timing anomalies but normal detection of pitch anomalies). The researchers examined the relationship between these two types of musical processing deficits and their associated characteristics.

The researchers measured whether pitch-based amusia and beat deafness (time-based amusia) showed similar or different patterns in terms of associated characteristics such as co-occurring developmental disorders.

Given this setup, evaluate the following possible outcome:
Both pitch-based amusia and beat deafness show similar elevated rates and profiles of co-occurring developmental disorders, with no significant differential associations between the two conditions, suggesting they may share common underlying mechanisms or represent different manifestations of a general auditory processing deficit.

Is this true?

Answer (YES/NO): NO